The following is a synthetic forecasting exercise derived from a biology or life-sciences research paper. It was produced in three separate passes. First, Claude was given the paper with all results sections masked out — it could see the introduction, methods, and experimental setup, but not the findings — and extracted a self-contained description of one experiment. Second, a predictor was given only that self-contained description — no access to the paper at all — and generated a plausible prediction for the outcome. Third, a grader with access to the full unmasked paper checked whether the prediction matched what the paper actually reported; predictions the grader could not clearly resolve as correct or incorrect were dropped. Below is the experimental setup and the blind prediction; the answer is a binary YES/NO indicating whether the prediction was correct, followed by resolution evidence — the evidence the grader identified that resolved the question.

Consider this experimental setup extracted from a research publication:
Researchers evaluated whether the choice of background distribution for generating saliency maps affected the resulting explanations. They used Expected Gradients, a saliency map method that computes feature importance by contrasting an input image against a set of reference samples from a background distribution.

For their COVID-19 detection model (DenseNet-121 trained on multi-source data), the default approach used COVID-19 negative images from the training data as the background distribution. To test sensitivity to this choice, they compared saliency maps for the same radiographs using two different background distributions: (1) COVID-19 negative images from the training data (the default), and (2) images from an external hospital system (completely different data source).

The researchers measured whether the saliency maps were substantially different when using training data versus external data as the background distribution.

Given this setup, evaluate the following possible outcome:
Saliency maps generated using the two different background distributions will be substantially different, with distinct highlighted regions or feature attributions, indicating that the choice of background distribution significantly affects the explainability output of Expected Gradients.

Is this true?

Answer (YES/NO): NO